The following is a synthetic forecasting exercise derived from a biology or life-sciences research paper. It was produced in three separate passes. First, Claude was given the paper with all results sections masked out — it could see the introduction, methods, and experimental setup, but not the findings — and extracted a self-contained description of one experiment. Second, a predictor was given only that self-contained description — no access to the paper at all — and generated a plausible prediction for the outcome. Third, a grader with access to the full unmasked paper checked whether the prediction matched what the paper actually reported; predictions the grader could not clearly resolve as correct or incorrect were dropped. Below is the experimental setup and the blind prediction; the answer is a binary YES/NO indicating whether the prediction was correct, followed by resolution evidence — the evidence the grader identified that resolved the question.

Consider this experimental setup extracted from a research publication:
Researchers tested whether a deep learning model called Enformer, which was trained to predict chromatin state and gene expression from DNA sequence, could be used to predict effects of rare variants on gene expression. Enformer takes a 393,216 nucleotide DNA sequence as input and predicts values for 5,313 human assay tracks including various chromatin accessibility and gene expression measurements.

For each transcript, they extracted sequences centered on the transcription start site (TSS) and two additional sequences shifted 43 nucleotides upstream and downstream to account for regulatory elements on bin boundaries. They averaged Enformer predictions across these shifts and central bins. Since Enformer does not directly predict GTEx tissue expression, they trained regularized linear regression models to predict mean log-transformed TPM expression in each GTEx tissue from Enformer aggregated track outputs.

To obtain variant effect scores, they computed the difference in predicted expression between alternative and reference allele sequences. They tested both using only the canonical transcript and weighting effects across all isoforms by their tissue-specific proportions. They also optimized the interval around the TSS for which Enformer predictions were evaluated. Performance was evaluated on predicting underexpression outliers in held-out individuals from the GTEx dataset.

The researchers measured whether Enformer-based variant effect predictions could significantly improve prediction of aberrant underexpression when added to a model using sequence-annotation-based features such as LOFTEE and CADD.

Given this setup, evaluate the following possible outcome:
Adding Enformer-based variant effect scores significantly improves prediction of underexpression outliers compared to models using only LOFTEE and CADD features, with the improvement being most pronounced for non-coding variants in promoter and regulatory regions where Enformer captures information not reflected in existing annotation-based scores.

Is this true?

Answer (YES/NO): NO